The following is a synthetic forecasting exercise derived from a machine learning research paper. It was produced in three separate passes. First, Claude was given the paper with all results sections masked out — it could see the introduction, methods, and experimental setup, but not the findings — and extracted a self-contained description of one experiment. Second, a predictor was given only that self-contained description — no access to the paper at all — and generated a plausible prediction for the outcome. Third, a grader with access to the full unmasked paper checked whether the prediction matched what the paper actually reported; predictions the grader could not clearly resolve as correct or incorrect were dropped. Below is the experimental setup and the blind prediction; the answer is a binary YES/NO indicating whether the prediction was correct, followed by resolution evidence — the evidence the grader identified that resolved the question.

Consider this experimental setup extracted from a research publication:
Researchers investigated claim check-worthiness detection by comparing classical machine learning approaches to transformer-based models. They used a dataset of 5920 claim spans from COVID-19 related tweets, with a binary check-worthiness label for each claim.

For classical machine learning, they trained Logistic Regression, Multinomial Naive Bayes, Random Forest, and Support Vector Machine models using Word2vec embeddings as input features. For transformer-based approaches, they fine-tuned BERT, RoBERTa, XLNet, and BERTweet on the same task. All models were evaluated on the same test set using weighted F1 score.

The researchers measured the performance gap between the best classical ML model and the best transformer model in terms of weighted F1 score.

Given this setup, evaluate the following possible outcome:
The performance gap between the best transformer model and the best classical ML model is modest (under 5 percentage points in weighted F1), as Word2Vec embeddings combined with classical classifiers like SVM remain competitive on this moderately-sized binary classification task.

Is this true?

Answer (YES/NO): YES